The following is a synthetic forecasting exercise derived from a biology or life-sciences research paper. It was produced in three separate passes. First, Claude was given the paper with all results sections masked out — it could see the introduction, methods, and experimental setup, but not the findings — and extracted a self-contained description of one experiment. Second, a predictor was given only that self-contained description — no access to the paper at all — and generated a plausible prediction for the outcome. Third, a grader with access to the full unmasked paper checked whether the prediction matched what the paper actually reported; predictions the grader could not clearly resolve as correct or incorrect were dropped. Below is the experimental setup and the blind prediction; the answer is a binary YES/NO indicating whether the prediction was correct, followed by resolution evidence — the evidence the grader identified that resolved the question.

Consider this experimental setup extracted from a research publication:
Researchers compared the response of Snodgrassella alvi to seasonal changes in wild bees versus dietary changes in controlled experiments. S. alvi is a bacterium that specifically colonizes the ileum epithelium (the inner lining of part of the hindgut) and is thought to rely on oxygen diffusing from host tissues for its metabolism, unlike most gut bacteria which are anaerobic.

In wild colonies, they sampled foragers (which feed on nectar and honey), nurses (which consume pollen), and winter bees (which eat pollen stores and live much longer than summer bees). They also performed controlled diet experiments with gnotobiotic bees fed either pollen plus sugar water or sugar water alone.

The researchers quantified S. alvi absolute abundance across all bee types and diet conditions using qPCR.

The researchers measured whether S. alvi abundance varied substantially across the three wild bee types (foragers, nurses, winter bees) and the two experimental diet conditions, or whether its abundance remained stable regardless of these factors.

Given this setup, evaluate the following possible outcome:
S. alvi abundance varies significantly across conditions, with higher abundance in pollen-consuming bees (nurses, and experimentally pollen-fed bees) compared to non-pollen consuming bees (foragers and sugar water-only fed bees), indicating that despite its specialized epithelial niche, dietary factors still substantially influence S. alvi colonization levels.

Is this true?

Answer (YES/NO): NO